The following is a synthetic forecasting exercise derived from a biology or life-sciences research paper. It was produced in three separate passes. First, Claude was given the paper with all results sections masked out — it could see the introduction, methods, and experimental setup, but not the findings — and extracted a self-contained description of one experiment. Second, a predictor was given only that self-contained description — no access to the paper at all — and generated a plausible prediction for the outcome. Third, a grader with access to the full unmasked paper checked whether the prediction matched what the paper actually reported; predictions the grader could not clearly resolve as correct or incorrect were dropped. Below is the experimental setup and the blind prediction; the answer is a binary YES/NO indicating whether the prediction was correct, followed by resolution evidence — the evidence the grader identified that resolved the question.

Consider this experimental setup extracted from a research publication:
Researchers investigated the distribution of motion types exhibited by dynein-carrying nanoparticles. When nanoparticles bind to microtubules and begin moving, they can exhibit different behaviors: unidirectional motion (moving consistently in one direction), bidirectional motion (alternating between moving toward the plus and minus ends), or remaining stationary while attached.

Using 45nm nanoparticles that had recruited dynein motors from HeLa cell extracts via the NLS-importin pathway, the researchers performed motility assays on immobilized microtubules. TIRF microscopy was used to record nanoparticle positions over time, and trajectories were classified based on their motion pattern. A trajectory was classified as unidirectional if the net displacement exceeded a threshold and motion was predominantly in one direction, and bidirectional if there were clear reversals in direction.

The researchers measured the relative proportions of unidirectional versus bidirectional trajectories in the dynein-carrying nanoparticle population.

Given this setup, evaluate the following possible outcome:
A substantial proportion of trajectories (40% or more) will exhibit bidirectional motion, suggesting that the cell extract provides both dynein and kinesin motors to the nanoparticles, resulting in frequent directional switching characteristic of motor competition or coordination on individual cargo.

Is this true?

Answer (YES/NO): NO